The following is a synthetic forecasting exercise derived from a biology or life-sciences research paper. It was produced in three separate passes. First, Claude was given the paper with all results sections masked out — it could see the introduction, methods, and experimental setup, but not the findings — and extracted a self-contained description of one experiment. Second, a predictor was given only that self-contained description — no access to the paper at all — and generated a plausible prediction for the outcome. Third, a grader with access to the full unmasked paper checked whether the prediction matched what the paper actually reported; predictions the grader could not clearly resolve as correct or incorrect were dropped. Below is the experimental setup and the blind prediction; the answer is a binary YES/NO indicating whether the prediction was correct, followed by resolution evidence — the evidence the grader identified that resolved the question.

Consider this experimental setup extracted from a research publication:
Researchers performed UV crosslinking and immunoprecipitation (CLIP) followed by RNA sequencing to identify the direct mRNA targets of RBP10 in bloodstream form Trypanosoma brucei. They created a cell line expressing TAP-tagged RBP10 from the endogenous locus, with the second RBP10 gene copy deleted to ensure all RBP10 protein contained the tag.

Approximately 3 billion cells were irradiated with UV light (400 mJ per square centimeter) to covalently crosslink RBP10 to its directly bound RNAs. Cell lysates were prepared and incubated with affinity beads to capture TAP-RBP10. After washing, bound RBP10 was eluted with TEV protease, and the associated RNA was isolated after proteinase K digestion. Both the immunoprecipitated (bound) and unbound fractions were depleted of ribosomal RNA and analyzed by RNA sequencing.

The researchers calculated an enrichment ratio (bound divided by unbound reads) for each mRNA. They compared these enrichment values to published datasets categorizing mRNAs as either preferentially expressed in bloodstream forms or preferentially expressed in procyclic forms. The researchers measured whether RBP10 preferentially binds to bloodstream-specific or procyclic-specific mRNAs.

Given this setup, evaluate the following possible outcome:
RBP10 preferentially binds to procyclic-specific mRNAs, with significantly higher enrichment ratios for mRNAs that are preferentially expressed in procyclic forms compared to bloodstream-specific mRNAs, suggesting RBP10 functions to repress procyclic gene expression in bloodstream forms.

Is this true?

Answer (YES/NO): YES